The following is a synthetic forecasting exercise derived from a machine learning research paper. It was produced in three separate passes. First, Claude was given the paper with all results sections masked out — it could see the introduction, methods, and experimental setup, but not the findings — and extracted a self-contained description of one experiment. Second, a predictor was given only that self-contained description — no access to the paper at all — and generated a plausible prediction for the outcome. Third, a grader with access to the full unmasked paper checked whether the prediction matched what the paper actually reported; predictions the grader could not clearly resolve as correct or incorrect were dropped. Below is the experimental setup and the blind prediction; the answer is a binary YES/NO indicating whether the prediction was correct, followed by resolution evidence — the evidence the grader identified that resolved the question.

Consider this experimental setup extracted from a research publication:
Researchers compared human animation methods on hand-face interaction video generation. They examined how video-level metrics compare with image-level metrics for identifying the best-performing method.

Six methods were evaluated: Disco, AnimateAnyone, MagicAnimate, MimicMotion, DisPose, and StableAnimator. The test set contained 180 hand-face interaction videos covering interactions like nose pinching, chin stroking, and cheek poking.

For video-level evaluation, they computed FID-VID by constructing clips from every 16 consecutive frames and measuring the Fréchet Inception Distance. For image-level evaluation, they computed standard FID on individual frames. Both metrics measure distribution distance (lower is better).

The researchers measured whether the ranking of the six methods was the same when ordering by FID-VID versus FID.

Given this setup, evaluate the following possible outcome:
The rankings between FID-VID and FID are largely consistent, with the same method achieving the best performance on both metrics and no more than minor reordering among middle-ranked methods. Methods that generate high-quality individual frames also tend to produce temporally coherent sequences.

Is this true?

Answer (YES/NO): YES